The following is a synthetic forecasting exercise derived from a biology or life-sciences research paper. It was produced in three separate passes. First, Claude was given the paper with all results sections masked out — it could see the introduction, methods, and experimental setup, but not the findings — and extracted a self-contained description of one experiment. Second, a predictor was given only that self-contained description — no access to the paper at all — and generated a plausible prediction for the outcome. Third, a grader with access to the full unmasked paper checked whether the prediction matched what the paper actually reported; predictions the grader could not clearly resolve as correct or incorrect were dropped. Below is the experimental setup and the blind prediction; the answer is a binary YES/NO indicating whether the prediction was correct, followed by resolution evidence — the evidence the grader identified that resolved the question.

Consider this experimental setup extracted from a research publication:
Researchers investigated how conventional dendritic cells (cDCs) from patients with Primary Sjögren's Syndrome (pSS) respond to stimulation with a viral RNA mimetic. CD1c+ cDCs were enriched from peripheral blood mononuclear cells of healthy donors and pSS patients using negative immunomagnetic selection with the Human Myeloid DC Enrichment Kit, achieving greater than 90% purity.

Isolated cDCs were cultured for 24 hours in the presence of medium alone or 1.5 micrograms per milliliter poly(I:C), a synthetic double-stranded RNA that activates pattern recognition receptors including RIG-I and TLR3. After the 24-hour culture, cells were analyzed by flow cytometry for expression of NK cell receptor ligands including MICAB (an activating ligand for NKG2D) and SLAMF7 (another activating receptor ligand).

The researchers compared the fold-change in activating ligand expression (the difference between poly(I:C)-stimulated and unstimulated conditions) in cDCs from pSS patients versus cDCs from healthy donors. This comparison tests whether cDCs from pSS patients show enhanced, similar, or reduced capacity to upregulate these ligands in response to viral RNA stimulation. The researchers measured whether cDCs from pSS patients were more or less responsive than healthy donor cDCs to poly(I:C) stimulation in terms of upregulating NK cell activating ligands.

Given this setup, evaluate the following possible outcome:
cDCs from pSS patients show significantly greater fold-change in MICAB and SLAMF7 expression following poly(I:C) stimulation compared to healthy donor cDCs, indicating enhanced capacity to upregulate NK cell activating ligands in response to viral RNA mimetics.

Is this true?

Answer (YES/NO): NO